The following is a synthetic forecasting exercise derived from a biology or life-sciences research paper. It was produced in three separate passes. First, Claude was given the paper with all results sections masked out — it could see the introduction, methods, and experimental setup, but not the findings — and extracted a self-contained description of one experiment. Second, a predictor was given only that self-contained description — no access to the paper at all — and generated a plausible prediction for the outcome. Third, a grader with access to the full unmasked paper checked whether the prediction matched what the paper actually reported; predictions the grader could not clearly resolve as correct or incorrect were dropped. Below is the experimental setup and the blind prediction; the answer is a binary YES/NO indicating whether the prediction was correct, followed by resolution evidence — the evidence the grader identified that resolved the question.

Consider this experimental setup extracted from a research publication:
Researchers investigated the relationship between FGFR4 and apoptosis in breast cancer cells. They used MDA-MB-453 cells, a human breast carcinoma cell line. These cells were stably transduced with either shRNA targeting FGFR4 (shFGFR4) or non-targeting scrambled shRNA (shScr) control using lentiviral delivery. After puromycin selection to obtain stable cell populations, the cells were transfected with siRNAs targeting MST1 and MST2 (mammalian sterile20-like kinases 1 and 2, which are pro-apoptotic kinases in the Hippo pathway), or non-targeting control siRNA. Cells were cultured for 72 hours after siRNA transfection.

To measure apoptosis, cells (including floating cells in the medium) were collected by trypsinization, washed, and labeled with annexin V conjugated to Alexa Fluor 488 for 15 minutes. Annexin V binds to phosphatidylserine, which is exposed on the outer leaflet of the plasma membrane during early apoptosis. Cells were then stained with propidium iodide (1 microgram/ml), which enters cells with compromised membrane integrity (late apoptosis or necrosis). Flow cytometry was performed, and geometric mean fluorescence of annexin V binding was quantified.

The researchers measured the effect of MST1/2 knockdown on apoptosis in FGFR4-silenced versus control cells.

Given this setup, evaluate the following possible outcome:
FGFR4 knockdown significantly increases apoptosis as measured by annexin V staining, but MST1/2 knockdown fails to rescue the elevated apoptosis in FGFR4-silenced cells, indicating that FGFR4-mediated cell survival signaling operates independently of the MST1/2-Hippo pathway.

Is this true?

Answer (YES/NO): NO